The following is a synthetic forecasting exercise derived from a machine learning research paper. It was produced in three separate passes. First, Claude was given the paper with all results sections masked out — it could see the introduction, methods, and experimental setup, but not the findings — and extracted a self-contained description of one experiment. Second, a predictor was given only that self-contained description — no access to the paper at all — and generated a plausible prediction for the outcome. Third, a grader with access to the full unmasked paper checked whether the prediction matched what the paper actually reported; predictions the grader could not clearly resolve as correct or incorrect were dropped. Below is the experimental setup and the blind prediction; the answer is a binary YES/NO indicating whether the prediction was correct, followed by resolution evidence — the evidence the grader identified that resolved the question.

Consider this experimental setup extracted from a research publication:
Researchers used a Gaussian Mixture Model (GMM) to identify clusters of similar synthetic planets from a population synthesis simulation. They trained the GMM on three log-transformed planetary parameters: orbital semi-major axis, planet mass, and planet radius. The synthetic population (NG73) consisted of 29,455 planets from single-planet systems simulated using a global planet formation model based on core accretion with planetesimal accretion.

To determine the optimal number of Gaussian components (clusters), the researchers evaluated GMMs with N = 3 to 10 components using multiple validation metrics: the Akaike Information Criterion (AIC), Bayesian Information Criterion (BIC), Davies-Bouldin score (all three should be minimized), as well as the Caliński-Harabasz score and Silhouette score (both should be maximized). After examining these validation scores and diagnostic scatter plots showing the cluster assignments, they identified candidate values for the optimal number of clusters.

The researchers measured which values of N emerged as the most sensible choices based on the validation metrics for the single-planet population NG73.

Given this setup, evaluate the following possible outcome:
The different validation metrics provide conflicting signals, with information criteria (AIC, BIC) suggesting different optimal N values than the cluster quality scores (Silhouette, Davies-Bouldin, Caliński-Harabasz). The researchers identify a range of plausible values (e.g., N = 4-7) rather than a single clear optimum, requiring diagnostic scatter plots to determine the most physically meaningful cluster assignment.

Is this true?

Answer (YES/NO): NO